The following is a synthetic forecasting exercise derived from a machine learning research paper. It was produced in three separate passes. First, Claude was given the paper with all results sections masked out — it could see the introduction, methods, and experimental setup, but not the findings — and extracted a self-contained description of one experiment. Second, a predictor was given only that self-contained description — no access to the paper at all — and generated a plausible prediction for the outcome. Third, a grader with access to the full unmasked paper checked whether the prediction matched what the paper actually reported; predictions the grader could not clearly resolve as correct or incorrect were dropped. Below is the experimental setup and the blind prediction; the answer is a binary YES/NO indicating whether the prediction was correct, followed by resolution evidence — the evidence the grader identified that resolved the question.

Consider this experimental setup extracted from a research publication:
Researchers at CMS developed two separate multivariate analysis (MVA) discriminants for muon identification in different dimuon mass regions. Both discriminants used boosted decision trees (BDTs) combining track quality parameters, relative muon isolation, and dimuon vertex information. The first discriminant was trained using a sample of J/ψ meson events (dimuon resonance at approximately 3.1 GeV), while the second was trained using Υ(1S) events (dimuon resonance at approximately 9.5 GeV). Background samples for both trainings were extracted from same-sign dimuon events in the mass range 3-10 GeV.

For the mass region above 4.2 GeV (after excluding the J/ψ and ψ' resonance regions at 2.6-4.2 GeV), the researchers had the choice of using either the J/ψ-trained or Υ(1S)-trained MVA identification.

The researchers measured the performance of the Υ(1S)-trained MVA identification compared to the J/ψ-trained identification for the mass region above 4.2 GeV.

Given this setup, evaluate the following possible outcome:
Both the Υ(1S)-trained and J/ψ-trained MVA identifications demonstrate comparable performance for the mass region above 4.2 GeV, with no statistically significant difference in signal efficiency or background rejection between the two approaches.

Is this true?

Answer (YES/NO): NO